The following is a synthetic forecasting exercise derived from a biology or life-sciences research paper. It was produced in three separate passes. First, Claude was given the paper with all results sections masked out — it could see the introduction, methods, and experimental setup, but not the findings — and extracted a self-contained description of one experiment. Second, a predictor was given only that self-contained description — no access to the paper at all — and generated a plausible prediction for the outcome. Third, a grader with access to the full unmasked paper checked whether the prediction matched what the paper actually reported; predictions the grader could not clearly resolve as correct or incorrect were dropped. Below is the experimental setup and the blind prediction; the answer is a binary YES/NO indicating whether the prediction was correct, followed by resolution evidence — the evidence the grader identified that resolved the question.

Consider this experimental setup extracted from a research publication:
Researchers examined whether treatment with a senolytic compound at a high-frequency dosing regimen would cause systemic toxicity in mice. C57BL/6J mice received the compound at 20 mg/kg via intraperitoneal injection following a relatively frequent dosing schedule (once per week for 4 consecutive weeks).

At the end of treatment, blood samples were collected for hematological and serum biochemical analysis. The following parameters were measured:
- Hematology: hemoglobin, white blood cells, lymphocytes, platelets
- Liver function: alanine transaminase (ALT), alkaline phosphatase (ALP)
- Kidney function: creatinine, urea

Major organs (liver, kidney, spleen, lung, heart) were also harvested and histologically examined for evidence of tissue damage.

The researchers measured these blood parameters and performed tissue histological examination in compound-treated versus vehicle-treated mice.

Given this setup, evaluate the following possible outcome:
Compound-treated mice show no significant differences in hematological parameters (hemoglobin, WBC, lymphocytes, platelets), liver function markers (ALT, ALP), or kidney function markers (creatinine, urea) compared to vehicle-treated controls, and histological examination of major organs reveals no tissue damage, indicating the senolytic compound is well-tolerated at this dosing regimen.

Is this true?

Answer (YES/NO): YES